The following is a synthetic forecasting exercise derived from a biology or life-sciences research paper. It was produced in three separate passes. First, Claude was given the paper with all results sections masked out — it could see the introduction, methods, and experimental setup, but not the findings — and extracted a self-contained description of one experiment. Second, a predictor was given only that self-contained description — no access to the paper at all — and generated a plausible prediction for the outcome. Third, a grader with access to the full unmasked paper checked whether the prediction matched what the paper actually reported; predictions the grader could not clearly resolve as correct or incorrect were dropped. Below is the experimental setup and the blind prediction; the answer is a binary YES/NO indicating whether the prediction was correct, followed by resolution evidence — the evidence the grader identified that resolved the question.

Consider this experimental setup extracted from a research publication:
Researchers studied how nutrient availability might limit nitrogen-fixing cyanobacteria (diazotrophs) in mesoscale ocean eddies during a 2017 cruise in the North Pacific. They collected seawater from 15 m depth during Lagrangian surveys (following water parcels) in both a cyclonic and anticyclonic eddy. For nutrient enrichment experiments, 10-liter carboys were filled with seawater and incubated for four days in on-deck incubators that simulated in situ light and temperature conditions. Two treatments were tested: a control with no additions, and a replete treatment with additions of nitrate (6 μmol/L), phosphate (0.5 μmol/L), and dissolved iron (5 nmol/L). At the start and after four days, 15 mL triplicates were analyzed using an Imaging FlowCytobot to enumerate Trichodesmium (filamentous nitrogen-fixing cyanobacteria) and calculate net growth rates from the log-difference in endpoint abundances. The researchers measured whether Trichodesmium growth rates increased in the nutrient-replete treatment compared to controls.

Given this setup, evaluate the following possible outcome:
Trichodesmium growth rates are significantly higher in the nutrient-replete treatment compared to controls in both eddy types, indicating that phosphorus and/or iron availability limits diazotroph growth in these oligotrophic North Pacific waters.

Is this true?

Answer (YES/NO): NO